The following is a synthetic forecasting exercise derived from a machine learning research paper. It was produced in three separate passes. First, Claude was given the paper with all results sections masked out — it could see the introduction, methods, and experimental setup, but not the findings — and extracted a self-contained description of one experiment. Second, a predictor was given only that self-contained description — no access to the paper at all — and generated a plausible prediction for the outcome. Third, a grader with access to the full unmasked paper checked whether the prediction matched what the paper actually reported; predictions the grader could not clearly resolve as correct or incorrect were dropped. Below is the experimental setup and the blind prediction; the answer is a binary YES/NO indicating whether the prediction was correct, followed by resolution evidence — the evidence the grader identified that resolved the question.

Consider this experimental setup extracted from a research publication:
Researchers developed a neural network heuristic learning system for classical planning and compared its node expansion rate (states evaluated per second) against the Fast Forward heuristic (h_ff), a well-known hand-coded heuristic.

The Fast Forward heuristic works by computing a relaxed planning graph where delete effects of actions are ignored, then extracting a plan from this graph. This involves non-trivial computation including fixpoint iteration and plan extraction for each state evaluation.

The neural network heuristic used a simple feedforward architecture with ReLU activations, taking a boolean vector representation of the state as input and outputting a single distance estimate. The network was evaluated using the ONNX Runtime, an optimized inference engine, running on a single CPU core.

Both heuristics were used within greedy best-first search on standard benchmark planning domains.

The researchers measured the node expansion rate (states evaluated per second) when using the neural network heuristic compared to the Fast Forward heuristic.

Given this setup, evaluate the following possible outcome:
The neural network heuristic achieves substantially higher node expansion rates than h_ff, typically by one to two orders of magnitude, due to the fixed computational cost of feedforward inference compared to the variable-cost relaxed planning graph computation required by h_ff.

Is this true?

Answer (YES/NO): NO